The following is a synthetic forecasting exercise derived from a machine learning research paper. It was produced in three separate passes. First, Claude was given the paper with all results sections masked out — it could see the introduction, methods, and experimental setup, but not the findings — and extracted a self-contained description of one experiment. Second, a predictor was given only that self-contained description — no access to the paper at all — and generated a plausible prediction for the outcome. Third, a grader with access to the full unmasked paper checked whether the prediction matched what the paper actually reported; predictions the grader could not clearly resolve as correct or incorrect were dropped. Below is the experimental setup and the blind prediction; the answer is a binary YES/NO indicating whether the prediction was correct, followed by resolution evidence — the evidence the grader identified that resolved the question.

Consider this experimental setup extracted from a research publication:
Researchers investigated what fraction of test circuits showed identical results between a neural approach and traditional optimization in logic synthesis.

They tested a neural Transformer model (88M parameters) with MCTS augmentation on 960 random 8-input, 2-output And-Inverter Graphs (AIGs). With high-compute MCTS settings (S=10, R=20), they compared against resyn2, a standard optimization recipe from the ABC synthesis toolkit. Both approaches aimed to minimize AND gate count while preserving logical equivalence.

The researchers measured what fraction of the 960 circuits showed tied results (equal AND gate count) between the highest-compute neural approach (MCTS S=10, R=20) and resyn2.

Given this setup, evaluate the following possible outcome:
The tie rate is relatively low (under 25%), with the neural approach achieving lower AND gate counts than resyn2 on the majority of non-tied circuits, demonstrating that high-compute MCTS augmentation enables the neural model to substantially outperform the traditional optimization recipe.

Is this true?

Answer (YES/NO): NO